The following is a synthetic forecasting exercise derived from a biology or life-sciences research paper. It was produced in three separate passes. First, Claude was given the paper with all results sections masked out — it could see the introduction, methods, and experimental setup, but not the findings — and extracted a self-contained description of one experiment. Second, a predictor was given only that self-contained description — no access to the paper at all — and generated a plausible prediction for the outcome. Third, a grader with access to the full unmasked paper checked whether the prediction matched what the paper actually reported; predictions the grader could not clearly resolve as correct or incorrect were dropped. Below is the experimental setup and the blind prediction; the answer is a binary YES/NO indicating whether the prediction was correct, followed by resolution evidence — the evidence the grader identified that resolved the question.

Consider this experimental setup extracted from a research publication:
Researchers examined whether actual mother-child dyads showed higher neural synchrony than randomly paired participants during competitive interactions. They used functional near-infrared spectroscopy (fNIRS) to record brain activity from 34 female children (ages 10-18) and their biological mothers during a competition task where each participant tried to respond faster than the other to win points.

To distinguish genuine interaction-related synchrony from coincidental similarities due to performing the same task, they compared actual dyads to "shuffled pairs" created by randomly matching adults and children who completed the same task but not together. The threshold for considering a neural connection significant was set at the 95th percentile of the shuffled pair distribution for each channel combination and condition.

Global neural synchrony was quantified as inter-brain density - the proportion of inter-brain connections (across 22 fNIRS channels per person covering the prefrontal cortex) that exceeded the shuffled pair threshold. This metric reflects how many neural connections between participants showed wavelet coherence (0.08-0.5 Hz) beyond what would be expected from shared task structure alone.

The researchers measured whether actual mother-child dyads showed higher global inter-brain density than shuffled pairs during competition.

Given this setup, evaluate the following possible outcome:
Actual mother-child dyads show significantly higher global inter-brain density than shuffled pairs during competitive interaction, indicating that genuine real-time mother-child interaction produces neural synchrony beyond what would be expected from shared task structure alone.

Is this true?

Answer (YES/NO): YES